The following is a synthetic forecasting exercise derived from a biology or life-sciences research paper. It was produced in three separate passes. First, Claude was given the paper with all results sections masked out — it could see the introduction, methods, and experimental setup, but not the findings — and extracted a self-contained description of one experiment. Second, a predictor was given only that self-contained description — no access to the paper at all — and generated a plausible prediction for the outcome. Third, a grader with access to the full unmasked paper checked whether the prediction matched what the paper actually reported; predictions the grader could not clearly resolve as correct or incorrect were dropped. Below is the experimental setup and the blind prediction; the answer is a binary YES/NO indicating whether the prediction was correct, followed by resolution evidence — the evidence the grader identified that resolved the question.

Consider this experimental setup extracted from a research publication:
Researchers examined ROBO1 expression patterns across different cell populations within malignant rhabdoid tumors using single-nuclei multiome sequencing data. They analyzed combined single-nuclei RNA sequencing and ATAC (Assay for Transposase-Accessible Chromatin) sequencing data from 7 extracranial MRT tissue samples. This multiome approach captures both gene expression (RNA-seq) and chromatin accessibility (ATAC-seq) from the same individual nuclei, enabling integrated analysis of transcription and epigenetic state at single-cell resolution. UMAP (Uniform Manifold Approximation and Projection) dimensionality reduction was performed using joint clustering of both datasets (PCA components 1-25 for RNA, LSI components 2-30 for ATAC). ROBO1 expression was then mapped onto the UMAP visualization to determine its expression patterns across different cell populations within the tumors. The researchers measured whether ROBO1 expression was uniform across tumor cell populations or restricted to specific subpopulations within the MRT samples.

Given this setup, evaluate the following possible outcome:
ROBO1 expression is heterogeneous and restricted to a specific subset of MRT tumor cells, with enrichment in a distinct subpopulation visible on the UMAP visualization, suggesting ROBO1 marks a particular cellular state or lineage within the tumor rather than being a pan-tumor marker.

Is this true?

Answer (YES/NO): NO